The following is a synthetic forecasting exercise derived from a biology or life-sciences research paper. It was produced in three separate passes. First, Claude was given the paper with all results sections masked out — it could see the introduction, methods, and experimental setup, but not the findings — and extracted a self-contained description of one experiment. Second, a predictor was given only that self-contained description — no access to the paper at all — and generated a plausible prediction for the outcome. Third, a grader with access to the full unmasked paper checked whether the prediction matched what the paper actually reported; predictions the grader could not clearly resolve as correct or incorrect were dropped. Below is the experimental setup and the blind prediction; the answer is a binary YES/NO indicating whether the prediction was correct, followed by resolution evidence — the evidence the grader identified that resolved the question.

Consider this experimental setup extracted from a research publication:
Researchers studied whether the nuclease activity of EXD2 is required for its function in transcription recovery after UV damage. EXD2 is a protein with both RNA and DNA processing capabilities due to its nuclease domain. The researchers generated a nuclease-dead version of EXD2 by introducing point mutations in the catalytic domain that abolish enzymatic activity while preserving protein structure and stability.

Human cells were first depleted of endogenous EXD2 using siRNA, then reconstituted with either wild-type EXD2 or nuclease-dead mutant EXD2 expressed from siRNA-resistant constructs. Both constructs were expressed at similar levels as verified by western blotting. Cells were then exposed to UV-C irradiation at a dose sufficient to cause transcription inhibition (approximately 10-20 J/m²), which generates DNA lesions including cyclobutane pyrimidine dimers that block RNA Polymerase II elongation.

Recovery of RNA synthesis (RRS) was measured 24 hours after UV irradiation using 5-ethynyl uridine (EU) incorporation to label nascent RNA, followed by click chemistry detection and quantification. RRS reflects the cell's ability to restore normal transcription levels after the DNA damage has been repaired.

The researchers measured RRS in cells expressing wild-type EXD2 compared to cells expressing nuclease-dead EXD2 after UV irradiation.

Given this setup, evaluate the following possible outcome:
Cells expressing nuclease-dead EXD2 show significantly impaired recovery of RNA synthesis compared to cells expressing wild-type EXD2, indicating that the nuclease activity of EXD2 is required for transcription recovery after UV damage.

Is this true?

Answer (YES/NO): YES